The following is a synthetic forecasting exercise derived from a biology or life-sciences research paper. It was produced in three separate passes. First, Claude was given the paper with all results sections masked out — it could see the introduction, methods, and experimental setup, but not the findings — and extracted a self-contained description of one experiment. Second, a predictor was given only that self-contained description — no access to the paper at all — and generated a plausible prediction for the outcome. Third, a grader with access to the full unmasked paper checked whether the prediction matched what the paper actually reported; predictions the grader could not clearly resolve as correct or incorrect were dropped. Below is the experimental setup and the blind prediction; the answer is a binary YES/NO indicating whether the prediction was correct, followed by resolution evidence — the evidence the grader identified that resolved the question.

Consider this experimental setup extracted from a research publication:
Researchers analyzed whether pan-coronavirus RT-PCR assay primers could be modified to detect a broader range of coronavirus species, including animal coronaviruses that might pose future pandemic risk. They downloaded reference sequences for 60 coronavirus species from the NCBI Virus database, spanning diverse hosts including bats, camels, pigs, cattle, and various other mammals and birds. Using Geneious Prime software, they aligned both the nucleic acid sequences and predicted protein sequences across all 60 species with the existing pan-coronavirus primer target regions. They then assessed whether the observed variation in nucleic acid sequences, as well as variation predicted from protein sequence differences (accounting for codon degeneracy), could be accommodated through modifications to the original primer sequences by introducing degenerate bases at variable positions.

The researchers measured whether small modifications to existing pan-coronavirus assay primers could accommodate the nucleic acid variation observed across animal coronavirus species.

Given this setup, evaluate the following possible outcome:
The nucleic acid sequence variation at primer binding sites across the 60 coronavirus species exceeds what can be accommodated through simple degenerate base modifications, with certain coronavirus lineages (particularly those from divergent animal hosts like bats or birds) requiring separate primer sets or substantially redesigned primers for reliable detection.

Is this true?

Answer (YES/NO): NO